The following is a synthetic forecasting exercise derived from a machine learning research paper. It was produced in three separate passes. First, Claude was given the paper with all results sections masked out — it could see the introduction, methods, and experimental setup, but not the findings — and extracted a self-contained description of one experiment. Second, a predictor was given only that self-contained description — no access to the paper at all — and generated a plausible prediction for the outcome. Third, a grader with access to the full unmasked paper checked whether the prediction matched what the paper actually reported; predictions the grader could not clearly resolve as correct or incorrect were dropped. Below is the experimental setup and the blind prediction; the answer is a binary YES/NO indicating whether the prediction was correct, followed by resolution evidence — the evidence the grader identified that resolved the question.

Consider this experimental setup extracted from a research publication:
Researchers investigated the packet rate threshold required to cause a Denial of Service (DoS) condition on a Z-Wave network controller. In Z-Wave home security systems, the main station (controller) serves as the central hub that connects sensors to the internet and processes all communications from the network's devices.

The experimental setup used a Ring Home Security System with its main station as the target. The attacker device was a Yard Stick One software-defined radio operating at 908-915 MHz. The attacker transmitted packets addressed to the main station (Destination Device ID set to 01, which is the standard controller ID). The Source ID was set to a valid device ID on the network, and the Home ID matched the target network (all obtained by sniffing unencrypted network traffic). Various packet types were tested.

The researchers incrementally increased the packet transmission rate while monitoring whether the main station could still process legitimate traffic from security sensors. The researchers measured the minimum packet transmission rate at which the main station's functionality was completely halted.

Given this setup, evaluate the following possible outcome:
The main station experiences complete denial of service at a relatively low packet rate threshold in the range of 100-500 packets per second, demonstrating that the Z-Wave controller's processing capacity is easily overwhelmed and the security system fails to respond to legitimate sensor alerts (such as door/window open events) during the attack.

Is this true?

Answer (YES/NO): NO